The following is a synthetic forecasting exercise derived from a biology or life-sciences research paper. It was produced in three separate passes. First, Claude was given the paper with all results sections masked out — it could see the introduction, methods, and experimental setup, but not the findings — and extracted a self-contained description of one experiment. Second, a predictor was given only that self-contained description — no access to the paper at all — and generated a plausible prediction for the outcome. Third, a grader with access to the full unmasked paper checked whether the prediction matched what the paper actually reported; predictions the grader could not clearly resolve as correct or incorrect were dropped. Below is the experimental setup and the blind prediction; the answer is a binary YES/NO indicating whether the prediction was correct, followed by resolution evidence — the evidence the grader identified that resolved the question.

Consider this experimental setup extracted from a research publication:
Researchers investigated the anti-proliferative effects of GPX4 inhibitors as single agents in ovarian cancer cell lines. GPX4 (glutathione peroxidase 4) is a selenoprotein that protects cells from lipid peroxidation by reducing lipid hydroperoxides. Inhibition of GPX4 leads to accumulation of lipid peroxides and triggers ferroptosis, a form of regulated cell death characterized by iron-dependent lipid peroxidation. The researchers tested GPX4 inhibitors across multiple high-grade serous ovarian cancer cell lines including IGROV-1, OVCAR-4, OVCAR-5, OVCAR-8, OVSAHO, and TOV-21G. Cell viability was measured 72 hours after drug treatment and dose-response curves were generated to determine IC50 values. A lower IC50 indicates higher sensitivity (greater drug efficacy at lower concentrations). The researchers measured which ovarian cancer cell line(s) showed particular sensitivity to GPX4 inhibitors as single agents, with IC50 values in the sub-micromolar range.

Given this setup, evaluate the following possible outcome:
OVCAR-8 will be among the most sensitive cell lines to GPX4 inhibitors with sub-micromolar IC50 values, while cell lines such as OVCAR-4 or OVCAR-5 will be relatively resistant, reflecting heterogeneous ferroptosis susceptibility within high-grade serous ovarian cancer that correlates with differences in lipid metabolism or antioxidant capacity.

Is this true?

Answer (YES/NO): NO